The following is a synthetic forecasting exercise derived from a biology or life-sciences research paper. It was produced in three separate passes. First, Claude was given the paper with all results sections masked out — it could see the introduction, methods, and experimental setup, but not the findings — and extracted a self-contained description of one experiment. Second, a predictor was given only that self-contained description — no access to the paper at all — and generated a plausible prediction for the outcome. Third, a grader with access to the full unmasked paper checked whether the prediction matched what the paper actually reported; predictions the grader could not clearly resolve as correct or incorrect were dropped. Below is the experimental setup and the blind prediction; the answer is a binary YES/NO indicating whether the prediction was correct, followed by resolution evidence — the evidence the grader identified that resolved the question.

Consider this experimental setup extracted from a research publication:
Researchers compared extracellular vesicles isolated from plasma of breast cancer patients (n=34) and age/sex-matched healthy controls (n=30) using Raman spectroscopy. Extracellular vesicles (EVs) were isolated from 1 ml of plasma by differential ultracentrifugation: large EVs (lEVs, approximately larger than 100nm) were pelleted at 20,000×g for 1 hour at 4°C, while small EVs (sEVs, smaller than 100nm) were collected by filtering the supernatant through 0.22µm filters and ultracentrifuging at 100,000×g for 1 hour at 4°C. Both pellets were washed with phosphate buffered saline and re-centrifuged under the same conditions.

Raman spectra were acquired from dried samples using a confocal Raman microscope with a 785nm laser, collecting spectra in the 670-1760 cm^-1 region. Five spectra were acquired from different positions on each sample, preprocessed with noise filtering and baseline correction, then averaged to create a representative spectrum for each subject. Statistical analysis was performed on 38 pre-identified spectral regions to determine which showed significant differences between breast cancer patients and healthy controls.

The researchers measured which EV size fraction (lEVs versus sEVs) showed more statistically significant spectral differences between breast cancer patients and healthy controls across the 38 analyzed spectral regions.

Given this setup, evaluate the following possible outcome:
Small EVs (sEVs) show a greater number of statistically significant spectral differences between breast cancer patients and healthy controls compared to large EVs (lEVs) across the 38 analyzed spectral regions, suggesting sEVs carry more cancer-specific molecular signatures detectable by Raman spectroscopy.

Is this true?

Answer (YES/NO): YES